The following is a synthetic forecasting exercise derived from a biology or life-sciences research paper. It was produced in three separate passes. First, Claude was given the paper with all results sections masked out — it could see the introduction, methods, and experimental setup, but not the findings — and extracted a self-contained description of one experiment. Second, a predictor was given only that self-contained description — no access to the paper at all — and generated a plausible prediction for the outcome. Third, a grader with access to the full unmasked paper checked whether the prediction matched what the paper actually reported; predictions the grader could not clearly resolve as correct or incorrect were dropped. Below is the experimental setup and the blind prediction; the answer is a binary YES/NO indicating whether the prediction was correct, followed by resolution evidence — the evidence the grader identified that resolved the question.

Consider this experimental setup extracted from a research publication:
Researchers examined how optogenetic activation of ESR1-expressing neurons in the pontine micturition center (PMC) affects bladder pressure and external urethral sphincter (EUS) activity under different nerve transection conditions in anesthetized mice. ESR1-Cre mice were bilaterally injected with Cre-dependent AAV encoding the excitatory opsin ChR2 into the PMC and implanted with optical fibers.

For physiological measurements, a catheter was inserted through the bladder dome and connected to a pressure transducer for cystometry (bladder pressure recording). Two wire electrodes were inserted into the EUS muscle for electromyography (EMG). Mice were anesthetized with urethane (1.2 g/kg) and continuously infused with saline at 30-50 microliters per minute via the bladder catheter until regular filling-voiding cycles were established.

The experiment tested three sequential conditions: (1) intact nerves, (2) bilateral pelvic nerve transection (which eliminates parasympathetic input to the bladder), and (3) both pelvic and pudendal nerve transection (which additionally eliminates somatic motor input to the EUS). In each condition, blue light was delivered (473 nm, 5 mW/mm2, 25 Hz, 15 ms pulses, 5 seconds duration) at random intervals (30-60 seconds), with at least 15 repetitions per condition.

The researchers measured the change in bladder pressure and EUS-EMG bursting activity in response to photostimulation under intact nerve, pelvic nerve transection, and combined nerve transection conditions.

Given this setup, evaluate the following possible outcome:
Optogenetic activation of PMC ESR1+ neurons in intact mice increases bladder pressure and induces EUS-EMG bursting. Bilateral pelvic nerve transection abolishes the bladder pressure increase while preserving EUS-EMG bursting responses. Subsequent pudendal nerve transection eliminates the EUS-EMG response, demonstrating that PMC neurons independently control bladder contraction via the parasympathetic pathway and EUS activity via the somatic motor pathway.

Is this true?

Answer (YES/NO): YES